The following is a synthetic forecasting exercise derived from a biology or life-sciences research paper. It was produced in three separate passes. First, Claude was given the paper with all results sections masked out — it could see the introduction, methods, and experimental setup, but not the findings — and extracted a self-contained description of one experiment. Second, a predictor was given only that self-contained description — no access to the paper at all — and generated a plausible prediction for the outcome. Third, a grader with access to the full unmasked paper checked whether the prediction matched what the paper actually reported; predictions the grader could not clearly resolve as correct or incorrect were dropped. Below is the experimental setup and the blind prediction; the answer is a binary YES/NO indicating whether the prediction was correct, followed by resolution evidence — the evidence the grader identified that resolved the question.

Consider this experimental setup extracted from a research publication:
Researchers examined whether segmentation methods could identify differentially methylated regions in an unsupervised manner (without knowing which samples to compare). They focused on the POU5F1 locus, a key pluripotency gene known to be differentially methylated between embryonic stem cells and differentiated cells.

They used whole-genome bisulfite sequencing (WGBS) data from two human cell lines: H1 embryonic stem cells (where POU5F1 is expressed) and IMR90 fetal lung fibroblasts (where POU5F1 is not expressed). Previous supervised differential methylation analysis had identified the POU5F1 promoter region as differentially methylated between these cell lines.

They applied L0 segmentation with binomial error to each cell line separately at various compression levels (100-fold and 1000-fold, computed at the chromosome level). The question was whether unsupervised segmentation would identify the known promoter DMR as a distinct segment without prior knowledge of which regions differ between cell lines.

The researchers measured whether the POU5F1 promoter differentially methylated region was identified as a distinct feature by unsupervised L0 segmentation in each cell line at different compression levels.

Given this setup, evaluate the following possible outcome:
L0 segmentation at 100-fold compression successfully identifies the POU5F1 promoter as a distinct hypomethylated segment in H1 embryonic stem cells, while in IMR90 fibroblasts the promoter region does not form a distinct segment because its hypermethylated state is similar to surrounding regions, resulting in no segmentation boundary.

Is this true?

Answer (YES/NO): NO